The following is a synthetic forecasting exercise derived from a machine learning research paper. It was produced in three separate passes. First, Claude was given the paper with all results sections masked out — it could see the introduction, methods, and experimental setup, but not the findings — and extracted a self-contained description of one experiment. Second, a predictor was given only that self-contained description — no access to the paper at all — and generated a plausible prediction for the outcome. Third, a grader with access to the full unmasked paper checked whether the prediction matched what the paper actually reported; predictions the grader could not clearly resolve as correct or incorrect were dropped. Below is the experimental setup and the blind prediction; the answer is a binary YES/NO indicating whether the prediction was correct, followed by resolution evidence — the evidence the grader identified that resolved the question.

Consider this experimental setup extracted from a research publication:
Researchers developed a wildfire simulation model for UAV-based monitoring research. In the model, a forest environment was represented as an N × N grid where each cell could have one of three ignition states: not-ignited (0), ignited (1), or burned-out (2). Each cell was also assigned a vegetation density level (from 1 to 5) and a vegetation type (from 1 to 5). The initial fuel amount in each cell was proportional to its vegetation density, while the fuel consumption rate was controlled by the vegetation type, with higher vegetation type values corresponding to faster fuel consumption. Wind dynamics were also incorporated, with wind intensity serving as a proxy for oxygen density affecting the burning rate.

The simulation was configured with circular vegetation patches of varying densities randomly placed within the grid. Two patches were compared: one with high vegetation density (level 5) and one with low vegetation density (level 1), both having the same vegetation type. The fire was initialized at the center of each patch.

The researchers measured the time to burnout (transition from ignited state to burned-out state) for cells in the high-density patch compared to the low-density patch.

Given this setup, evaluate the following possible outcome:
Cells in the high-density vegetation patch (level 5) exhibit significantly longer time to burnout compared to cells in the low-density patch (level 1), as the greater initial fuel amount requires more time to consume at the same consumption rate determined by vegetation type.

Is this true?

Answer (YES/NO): YES